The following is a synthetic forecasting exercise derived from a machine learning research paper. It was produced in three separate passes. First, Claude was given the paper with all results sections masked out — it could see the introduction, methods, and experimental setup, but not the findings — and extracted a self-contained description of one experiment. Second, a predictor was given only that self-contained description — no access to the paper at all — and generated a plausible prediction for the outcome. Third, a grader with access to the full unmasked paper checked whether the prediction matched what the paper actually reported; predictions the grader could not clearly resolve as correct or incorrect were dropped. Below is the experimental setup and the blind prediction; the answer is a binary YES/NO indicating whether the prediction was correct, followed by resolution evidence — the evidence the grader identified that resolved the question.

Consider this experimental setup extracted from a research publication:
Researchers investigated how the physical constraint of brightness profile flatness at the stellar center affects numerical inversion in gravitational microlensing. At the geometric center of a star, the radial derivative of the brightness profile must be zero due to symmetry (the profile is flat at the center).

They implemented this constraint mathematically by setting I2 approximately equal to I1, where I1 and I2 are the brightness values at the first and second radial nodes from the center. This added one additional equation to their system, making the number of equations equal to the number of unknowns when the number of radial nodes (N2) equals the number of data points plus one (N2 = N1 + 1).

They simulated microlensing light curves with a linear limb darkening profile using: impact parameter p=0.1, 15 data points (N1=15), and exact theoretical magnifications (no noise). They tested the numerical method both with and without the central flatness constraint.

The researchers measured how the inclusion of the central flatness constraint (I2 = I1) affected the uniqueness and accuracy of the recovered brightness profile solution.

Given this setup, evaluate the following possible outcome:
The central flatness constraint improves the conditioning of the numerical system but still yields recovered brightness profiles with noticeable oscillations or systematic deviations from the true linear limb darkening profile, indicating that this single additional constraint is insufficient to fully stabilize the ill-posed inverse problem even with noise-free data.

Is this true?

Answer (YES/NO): NO